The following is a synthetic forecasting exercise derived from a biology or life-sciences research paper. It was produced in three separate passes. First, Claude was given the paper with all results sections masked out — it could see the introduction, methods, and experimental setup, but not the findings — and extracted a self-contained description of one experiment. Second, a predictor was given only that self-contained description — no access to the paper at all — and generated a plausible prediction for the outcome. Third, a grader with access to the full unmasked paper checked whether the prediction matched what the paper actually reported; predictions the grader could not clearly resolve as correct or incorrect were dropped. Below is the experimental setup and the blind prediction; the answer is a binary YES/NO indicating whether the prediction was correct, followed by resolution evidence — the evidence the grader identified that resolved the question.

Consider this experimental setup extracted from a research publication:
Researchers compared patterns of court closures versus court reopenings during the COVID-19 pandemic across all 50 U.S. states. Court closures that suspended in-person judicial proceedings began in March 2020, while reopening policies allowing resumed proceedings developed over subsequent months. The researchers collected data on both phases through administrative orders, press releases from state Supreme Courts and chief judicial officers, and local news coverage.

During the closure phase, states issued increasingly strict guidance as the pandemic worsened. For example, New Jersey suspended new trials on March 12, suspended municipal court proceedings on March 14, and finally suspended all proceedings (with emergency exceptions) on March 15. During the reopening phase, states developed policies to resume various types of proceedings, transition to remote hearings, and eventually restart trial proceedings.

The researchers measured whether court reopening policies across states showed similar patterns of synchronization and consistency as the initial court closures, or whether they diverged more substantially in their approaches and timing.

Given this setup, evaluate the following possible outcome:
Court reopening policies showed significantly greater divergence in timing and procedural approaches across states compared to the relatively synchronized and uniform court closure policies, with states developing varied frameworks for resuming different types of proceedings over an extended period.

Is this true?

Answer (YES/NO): YES